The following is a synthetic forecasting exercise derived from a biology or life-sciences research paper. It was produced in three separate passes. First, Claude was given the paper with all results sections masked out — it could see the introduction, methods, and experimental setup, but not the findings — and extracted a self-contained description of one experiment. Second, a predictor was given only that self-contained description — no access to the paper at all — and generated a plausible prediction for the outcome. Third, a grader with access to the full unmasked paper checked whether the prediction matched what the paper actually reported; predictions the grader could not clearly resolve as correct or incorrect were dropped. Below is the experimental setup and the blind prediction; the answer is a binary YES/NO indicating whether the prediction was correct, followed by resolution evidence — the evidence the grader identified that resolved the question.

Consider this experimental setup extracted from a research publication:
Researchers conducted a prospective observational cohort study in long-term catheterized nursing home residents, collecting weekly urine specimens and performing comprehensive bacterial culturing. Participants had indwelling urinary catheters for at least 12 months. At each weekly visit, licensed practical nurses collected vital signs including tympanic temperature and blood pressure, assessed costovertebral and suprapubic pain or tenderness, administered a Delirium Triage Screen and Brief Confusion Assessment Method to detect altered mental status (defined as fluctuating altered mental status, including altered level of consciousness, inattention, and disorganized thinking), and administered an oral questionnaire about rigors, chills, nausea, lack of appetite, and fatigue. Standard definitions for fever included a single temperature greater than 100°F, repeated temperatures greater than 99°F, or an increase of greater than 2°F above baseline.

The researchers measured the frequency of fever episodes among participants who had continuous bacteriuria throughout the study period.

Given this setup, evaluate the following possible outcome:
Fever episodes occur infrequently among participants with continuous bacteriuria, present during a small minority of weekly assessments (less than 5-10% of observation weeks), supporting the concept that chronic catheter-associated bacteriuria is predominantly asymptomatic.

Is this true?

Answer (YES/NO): YES